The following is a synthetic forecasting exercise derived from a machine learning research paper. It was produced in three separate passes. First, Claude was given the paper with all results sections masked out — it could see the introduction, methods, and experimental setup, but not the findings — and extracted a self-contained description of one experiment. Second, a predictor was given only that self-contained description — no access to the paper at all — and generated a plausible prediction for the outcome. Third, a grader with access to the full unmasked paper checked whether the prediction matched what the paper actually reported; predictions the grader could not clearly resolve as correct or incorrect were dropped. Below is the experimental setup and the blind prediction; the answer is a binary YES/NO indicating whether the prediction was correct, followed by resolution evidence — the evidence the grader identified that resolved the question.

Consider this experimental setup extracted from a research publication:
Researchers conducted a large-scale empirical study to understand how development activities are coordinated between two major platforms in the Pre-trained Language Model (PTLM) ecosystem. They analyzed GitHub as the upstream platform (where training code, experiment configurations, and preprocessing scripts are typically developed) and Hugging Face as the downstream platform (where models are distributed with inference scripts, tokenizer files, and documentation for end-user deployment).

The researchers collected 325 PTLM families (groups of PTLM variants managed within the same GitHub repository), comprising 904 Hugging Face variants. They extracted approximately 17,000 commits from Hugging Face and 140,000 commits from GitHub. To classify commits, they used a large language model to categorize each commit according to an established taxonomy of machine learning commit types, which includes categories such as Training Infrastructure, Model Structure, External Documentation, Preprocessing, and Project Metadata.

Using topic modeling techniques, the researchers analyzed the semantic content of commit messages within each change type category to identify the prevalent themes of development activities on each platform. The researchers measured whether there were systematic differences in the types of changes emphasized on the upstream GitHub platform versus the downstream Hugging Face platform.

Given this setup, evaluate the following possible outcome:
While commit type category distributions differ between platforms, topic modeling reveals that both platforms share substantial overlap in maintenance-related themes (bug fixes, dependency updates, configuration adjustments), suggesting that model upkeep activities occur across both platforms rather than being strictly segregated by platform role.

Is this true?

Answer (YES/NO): NO